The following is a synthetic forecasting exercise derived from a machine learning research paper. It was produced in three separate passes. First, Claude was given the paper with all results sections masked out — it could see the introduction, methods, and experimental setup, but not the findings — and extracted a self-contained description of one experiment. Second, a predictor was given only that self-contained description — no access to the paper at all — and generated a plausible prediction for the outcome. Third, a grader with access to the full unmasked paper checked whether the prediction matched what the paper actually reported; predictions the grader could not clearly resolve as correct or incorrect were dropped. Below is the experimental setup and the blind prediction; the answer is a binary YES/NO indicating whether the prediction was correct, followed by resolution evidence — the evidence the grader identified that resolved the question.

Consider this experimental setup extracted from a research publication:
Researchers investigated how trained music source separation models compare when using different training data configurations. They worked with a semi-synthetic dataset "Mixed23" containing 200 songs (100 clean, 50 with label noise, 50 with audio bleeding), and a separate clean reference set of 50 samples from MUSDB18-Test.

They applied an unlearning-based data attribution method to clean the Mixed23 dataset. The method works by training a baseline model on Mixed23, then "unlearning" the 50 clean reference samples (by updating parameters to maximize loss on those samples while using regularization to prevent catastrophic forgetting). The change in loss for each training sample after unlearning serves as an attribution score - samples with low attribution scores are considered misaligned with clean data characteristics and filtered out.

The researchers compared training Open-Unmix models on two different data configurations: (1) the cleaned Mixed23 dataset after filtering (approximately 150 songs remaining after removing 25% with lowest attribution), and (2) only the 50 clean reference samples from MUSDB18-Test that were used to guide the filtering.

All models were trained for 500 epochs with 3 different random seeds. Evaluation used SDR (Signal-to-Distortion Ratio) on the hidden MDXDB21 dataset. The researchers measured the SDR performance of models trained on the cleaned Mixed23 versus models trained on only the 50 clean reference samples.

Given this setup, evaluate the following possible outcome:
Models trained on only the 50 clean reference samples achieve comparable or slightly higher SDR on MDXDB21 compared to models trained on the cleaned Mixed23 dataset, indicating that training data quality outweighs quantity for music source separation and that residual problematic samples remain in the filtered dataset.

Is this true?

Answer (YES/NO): NO